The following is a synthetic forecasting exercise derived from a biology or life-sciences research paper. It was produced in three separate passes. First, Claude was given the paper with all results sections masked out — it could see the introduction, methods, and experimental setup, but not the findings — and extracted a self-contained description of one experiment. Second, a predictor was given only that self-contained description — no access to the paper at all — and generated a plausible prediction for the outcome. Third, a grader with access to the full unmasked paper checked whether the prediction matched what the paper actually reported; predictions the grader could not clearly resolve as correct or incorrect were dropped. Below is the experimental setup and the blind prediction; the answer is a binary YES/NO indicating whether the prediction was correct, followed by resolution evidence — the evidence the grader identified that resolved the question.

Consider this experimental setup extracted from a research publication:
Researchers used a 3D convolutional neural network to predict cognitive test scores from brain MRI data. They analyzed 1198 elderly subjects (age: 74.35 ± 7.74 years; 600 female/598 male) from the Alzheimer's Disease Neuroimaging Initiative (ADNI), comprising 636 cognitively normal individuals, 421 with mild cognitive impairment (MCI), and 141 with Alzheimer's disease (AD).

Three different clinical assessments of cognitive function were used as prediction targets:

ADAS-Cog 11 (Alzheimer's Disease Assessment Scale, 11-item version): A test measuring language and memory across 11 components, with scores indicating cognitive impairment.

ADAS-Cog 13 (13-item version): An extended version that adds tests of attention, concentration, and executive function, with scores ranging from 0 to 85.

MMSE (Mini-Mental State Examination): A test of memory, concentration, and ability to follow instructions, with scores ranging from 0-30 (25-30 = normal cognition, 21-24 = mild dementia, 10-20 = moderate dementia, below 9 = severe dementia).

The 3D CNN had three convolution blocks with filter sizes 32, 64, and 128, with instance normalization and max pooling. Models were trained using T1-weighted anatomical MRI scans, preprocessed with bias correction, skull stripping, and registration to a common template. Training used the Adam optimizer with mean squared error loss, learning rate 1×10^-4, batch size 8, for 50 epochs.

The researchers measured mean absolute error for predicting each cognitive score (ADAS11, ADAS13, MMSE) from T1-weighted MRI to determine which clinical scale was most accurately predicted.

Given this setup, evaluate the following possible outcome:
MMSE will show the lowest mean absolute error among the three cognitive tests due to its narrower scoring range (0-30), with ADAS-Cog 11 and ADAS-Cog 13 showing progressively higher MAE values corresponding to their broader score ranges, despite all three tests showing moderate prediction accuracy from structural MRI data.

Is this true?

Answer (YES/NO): NO